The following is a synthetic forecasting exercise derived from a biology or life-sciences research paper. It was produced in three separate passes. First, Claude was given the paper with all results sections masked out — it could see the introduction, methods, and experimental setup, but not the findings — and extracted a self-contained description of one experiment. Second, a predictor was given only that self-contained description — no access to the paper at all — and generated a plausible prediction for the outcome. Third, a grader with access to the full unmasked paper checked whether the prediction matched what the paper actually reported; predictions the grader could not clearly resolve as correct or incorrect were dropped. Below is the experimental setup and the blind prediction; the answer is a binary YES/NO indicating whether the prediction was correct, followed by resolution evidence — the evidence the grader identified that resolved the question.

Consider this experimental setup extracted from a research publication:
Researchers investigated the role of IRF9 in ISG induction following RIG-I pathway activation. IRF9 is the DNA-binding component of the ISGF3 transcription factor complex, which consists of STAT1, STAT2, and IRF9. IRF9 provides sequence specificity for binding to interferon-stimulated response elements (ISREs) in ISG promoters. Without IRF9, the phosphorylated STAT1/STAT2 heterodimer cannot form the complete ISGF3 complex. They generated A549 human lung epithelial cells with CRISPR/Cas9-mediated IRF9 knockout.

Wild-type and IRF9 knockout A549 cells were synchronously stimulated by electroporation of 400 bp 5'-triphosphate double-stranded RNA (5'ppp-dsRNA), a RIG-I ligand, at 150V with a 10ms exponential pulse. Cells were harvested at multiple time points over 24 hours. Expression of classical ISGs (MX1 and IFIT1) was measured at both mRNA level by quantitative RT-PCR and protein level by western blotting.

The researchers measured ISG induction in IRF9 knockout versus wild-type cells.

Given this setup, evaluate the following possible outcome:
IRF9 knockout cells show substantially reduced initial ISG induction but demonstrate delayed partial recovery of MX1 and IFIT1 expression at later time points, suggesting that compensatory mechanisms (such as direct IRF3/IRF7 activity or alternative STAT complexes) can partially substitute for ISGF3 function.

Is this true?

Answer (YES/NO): NO